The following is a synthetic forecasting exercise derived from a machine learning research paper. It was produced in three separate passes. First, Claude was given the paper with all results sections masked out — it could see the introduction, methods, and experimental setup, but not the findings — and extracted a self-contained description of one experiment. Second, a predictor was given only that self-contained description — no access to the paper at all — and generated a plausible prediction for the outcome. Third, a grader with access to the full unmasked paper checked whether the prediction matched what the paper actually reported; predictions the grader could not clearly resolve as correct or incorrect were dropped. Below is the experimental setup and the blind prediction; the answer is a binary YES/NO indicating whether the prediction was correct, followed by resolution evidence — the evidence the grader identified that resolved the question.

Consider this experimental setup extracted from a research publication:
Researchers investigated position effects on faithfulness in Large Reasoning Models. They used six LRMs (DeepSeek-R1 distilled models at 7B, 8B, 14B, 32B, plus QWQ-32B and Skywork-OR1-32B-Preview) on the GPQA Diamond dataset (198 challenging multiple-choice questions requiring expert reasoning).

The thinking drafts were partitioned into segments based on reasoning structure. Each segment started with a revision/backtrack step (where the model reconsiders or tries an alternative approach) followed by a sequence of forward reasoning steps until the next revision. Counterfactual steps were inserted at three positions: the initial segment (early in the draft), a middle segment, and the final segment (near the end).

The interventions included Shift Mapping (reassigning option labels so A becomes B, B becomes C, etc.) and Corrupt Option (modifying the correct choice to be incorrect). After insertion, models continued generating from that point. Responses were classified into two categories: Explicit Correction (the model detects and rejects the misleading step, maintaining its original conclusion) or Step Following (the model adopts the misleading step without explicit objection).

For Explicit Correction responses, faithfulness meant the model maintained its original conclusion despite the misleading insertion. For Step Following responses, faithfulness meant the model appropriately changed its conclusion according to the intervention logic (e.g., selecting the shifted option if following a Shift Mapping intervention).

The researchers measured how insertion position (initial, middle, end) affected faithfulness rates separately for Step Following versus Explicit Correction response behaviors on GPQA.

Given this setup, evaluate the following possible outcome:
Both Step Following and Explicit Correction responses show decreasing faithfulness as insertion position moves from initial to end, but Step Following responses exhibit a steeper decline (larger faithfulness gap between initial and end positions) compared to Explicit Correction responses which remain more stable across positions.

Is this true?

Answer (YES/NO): NO